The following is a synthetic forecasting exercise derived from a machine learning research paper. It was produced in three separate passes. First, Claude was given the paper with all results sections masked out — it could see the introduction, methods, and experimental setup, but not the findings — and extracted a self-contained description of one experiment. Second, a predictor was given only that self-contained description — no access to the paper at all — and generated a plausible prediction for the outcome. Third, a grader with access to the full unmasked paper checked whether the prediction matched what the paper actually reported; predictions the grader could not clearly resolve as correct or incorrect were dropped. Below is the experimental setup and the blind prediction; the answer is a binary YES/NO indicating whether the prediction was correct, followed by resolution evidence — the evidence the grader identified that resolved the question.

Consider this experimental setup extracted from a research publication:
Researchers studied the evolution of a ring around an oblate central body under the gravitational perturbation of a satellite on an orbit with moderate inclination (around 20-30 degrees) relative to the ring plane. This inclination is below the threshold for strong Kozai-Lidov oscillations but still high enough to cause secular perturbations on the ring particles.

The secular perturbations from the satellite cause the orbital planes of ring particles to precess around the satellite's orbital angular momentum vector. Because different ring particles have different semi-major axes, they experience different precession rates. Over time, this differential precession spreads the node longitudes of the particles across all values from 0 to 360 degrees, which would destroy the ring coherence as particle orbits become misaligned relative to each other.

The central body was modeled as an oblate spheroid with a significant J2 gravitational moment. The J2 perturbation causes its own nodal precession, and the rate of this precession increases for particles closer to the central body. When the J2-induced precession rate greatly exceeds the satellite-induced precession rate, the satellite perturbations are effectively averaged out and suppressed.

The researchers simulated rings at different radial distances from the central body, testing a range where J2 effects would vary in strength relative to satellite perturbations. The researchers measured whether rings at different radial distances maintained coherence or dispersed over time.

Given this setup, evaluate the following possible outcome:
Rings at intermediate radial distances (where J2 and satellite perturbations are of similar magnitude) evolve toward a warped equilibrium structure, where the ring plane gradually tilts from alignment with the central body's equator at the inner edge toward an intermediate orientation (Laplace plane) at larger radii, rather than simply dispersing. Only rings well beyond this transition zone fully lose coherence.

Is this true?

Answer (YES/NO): NO